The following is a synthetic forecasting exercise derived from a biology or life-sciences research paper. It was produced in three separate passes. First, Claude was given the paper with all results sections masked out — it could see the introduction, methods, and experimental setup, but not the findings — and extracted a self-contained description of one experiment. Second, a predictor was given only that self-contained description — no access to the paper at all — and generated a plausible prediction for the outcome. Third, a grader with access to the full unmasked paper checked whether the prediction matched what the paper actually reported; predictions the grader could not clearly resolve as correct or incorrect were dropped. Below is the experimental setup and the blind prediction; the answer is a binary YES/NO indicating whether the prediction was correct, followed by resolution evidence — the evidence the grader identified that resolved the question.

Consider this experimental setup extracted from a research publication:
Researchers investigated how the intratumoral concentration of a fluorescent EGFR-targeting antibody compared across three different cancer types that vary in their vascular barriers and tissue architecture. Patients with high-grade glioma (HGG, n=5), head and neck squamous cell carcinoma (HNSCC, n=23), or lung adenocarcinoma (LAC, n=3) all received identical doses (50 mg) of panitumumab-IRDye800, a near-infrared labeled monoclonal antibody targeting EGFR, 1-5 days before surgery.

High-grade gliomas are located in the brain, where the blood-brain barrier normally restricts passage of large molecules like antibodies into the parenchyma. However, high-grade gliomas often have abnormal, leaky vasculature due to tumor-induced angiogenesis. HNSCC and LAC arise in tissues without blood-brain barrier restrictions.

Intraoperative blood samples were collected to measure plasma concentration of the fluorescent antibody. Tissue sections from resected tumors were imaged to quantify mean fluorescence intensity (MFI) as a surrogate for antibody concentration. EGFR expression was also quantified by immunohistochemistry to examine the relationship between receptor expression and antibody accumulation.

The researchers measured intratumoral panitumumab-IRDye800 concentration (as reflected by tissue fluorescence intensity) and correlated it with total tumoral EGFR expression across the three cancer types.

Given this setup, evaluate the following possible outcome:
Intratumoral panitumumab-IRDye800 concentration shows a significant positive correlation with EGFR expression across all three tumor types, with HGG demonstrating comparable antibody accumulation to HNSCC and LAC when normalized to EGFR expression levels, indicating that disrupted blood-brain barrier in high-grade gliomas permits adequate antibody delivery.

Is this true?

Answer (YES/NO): NO